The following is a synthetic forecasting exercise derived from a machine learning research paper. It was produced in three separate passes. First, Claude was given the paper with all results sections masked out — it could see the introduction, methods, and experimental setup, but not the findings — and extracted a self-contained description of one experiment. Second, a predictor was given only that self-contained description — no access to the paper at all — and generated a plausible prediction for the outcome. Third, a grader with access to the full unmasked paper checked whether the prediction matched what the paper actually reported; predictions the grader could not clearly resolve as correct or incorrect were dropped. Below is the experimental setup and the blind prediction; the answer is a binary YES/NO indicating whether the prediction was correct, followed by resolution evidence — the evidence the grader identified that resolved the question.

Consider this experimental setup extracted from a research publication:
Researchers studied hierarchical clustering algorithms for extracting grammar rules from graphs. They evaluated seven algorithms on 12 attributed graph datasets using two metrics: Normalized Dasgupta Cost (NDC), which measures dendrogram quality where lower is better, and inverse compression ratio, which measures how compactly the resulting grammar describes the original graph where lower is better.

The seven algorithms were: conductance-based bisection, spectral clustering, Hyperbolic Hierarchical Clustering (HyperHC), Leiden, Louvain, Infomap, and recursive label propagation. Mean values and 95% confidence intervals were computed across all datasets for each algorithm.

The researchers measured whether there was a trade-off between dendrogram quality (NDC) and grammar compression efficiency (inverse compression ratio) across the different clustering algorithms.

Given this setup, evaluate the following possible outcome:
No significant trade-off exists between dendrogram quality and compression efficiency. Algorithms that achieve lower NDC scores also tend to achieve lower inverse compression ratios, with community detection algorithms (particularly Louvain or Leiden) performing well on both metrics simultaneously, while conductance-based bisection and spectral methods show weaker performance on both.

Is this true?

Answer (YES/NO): NO